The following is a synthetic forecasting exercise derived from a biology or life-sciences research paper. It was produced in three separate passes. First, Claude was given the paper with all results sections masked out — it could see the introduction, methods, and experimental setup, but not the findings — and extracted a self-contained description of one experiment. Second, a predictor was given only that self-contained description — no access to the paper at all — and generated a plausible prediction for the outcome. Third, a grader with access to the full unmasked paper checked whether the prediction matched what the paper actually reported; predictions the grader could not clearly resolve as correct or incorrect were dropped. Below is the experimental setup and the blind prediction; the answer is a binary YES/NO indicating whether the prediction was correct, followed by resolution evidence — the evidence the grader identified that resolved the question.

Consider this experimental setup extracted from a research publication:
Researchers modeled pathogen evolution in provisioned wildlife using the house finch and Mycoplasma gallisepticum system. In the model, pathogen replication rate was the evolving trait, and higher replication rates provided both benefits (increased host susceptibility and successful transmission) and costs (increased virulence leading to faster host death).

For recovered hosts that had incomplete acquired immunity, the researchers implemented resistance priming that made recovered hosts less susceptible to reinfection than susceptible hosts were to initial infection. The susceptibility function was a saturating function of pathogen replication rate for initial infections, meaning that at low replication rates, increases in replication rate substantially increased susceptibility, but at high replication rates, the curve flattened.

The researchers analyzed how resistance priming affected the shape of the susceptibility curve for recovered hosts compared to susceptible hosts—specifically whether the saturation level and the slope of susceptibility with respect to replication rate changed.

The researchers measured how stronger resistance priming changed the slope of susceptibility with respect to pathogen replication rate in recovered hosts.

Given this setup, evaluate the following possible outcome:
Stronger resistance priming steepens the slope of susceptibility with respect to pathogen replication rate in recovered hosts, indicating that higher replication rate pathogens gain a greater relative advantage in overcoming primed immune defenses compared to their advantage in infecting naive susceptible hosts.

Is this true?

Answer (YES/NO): YES